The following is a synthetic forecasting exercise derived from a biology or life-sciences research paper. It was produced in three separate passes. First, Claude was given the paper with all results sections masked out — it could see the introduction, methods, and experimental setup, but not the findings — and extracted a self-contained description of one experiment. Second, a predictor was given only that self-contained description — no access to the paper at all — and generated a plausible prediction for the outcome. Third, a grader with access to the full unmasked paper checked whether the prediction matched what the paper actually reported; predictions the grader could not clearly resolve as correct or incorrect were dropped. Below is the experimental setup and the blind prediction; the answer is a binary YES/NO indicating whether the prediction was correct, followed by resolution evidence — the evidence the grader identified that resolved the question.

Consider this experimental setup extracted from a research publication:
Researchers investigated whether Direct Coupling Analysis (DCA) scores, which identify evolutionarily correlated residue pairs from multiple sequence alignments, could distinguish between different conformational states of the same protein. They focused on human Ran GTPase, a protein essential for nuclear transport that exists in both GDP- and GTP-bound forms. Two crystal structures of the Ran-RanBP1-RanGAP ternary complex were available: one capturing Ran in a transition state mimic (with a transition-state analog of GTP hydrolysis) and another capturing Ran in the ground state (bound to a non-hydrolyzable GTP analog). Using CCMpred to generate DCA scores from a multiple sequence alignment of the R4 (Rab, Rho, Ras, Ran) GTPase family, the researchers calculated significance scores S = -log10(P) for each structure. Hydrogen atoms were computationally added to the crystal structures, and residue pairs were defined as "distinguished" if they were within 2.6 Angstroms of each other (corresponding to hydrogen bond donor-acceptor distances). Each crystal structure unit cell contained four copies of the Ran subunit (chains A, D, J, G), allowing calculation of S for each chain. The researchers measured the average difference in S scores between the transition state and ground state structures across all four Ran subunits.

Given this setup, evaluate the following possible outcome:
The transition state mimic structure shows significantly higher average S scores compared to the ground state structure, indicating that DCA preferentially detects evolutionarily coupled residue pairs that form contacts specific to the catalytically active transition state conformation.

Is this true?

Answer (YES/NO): YES